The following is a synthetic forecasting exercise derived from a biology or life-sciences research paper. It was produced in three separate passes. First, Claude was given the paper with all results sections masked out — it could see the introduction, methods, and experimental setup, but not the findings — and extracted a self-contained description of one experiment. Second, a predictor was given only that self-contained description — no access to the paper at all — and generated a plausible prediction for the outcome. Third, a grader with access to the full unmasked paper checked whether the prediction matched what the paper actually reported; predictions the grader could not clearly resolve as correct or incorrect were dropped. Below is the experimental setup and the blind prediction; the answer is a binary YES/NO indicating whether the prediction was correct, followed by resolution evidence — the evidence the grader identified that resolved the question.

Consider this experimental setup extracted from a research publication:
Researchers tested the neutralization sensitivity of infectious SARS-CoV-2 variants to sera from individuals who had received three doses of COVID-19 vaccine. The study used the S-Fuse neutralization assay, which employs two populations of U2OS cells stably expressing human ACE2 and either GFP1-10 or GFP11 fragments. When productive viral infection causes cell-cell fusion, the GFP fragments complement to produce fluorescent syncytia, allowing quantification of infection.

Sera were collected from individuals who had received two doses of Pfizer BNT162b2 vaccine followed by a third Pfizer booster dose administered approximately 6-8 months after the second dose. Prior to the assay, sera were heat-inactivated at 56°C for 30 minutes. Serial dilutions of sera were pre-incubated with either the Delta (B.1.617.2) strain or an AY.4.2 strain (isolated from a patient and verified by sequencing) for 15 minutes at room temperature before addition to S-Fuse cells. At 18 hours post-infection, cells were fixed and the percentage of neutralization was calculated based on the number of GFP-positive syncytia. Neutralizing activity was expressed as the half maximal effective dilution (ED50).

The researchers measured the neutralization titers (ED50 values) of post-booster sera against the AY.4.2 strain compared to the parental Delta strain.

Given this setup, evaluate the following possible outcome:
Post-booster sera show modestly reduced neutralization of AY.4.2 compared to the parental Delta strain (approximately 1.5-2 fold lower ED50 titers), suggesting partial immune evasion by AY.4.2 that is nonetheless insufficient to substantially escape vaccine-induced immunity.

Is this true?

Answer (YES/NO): NO